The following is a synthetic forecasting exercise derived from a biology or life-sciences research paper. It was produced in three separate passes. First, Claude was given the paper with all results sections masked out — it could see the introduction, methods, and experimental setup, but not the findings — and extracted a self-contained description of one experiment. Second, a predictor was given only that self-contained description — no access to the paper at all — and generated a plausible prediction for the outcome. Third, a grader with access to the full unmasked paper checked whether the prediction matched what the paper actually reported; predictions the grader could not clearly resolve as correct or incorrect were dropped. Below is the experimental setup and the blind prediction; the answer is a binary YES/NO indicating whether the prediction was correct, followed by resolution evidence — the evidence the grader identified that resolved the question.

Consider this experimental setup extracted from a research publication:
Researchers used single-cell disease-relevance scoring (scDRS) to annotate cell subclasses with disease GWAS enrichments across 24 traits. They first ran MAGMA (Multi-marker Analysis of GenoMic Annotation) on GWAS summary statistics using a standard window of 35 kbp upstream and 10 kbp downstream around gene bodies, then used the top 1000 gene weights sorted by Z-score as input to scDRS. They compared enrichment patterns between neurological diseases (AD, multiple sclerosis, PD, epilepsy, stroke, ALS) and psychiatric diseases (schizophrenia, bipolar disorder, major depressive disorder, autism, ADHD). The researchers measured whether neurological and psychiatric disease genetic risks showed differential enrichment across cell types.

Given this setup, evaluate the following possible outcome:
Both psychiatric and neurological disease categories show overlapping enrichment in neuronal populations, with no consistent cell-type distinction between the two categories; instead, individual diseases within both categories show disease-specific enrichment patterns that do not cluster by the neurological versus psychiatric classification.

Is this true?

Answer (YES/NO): NO